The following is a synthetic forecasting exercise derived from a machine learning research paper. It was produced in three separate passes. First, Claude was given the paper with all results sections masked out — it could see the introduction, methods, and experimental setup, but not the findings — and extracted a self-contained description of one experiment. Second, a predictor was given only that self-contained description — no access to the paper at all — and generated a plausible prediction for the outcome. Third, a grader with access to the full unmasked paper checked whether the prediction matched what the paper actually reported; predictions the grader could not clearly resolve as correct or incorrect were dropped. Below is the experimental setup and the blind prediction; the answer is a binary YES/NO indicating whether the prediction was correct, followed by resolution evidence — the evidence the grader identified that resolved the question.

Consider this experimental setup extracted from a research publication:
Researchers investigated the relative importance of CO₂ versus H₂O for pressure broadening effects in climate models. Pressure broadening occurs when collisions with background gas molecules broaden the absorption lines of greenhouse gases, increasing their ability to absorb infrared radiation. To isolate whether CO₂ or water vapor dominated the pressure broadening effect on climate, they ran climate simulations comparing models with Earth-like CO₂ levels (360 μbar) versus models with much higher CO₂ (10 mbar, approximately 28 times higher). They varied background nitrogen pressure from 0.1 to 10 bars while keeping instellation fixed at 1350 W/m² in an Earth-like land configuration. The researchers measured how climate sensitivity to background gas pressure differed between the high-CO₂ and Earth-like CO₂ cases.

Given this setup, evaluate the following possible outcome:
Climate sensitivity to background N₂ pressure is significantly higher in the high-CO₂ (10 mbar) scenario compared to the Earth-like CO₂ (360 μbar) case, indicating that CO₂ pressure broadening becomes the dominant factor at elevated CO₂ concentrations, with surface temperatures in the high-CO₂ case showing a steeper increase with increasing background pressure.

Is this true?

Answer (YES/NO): NO